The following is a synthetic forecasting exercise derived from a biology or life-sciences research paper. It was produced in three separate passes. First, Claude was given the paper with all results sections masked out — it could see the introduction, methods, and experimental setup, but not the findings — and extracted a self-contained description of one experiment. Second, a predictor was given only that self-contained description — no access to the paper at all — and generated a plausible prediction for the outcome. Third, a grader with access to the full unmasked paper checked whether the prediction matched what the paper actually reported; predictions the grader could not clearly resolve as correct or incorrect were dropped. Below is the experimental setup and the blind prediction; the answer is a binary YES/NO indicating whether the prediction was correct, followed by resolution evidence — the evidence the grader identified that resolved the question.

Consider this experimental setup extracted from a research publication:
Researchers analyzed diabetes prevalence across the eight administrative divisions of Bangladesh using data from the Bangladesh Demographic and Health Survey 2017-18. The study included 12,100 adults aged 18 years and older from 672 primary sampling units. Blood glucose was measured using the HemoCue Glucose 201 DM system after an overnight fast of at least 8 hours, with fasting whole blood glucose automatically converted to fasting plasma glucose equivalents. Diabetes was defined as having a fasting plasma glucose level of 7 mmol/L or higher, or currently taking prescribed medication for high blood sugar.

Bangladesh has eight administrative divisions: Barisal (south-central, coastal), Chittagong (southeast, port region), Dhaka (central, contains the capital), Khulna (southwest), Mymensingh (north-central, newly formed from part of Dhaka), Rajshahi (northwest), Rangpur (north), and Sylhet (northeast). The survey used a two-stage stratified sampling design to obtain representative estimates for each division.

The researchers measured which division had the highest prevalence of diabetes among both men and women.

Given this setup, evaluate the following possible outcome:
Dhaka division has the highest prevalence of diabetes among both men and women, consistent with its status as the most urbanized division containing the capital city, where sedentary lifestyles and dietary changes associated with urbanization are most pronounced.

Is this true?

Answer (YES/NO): YES